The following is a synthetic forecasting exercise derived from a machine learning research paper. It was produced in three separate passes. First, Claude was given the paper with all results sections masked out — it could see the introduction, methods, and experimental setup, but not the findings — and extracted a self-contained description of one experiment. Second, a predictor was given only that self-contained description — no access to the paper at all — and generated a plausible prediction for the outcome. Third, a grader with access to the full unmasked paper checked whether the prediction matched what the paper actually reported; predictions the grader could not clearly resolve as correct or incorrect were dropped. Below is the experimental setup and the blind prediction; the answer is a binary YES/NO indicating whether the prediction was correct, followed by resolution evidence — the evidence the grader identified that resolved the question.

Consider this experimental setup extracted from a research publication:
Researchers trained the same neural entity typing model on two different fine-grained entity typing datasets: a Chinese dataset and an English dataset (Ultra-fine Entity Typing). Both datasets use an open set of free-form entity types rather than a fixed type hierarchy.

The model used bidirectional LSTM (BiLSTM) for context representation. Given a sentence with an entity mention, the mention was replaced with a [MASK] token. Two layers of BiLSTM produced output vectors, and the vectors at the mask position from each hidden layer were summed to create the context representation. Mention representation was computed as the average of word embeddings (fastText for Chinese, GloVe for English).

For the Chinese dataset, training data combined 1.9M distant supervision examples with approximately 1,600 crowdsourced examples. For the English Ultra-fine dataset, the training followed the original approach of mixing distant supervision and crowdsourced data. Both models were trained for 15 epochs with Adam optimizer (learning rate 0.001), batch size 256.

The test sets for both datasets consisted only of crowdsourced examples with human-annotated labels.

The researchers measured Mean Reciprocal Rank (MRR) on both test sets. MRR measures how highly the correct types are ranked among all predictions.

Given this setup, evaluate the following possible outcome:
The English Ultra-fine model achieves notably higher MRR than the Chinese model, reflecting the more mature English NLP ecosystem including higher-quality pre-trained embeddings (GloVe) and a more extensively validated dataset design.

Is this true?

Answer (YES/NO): NO